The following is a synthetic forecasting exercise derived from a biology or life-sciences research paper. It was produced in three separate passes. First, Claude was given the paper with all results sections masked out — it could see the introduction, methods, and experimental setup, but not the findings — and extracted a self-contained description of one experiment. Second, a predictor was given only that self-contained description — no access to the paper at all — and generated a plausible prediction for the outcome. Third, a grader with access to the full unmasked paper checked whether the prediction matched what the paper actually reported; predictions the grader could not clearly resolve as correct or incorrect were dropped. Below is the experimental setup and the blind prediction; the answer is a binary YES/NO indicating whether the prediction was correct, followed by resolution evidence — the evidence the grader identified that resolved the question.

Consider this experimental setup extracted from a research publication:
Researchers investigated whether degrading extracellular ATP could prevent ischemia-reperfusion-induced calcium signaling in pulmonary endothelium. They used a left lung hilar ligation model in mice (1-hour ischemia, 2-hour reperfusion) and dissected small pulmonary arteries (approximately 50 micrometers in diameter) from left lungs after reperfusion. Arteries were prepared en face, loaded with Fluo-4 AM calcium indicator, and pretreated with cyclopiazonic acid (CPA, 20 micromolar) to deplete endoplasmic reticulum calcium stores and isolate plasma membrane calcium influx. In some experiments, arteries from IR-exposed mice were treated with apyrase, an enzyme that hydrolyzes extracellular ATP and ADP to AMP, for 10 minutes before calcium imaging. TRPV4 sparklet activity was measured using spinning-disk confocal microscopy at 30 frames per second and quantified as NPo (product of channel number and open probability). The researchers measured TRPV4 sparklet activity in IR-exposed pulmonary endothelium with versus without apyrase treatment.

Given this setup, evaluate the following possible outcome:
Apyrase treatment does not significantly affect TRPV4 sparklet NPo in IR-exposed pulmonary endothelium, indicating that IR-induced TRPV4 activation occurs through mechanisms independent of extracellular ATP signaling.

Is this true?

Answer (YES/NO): NO